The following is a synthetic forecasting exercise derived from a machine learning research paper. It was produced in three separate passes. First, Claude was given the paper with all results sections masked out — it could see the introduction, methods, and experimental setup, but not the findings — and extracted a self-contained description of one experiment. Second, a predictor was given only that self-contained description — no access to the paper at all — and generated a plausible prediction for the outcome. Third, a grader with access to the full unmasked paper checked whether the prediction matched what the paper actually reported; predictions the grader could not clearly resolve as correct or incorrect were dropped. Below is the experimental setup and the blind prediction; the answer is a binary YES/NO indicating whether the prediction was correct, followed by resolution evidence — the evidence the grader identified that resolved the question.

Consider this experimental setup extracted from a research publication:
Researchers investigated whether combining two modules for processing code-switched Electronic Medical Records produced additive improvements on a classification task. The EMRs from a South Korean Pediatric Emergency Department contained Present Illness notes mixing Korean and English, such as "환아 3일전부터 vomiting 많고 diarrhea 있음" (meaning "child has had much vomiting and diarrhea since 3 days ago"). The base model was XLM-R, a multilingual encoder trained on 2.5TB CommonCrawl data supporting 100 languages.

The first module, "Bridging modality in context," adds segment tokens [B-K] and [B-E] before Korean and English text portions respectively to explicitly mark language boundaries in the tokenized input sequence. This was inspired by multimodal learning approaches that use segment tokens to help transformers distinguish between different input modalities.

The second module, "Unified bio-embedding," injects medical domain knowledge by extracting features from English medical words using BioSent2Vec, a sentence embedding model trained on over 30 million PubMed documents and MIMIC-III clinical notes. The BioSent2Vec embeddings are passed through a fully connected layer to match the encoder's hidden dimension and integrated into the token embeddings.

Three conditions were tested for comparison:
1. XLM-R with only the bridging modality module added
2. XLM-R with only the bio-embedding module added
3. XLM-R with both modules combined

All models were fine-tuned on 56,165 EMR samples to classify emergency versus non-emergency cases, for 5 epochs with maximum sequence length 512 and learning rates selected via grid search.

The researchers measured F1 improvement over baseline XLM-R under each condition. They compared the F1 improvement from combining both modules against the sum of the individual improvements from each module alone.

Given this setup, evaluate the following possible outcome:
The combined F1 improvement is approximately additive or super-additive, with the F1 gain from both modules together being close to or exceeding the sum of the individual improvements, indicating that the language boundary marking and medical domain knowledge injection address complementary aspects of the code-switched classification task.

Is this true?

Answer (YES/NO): YES